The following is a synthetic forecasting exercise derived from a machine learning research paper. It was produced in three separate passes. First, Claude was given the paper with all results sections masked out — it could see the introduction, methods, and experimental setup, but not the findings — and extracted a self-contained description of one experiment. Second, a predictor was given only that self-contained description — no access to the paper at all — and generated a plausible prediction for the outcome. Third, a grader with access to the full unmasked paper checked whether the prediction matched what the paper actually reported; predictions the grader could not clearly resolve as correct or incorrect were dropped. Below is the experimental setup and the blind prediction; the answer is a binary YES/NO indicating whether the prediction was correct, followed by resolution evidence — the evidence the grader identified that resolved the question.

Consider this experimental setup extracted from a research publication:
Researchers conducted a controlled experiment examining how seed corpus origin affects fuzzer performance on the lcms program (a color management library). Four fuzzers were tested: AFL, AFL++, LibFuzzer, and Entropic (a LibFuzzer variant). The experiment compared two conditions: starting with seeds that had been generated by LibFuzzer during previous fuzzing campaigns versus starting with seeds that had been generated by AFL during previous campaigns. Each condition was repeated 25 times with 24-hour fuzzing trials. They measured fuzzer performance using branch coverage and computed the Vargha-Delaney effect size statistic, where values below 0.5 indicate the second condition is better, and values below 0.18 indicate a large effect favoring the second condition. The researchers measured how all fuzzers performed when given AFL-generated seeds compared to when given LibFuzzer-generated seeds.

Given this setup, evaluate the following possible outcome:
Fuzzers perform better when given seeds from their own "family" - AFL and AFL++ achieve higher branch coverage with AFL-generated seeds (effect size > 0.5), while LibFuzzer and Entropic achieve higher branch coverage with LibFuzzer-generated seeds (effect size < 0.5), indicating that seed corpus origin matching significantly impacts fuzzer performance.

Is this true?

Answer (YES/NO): NO